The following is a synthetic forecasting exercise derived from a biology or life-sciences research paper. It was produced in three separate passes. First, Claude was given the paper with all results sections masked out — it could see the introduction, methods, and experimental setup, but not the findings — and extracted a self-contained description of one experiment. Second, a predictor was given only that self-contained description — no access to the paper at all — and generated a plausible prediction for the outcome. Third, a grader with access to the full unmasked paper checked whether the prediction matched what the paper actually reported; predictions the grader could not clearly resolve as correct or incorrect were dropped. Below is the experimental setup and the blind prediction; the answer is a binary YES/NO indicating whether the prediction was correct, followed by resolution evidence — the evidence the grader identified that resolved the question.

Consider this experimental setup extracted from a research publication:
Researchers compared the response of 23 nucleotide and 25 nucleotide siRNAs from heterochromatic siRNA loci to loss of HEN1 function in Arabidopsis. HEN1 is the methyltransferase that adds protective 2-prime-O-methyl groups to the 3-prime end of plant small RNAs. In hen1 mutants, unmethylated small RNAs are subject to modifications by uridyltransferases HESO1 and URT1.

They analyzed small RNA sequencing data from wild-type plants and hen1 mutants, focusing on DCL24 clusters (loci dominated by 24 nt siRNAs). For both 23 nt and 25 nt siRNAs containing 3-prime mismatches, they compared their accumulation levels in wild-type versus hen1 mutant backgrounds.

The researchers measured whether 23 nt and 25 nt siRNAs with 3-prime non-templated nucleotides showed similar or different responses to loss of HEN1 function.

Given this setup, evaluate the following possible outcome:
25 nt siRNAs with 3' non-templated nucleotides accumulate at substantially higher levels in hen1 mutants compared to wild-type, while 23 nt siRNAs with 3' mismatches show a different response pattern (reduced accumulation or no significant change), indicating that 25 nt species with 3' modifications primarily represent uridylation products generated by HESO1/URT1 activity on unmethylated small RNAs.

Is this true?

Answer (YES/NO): YES